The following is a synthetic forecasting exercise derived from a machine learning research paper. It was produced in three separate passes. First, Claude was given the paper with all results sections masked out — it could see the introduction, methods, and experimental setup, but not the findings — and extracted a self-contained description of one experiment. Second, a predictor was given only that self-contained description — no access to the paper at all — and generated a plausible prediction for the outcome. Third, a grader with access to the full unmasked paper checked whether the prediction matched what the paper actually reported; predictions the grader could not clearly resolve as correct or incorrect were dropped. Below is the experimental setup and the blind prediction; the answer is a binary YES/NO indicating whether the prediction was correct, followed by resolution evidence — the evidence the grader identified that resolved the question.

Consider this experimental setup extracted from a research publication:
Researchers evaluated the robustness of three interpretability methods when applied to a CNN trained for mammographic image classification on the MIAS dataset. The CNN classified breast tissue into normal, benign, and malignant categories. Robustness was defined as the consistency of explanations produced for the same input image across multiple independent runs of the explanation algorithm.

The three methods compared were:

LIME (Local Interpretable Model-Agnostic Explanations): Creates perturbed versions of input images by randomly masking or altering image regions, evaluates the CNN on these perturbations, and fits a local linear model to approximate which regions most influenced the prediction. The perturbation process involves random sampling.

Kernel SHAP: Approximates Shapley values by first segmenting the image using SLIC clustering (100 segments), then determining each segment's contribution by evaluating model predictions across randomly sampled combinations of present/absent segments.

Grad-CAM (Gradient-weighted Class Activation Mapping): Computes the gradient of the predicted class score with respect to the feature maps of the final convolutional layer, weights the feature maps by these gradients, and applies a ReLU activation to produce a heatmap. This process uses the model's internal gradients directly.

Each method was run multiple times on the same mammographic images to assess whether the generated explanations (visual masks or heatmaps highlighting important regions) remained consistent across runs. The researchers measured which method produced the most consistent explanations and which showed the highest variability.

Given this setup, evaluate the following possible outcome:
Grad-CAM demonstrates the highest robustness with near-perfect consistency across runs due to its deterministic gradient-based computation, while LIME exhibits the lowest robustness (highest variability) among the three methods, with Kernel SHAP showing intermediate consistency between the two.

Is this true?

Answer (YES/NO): YES